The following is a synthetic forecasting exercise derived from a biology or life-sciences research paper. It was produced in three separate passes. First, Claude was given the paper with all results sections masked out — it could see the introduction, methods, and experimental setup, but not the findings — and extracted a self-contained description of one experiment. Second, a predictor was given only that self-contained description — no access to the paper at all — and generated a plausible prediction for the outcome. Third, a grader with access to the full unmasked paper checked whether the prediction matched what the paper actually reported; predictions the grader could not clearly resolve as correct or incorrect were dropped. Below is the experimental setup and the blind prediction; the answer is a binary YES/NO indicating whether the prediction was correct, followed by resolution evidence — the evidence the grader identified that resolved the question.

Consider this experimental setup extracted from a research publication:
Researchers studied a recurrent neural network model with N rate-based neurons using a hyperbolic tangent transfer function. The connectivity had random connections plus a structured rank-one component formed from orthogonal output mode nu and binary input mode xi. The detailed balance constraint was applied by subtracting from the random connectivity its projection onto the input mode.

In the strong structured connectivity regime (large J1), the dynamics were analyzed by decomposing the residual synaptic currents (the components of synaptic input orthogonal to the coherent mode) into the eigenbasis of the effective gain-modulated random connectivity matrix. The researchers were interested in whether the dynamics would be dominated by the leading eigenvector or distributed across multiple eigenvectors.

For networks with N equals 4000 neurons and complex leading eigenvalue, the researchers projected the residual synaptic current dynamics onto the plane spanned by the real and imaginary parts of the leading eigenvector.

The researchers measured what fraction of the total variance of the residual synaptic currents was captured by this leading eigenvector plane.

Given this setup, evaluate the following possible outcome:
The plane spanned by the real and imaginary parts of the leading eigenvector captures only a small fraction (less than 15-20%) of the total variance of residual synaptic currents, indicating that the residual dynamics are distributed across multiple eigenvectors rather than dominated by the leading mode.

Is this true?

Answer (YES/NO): NO